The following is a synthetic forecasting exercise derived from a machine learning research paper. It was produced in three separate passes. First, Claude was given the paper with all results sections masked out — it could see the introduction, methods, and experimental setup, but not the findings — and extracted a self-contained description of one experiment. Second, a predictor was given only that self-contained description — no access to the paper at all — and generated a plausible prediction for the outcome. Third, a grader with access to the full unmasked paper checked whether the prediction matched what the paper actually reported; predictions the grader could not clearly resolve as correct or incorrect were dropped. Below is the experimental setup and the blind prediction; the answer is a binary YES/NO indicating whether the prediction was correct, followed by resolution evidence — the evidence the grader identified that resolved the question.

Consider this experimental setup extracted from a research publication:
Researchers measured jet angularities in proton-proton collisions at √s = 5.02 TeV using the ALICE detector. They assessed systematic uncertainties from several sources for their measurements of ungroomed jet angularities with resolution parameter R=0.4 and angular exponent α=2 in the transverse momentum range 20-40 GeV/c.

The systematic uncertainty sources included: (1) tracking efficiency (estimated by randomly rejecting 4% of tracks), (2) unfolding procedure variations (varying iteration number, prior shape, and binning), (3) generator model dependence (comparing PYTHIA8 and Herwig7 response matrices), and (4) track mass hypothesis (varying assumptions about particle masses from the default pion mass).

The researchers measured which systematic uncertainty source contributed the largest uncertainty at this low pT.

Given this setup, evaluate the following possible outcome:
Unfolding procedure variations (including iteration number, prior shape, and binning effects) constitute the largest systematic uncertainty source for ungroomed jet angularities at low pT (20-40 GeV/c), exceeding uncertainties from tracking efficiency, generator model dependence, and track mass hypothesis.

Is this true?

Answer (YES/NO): NO